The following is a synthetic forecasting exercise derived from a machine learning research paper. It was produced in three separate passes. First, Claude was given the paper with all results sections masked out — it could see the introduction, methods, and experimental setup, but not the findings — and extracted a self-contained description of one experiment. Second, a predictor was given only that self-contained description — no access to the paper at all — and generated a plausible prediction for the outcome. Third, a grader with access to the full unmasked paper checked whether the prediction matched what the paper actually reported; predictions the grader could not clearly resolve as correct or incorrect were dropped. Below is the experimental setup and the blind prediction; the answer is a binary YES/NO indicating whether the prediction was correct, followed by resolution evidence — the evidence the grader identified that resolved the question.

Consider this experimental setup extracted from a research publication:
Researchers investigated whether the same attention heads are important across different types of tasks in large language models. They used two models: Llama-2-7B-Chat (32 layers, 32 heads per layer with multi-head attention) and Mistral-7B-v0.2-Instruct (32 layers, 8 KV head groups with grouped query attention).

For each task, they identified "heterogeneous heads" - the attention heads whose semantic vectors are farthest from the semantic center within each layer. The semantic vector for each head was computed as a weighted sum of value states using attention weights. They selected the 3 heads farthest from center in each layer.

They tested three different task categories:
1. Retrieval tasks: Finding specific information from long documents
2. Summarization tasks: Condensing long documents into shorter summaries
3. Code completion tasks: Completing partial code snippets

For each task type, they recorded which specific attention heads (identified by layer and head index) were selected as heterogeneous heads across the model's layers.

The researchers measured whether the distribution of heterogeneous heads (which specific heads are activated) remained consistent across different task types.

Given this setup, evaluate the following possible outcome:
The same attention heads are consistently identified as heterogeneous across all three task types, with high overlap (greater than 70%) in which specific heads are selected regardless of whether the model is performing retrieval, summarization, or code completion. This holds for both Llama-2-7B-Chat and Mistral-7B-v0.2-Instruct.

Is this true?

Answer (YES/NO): NO